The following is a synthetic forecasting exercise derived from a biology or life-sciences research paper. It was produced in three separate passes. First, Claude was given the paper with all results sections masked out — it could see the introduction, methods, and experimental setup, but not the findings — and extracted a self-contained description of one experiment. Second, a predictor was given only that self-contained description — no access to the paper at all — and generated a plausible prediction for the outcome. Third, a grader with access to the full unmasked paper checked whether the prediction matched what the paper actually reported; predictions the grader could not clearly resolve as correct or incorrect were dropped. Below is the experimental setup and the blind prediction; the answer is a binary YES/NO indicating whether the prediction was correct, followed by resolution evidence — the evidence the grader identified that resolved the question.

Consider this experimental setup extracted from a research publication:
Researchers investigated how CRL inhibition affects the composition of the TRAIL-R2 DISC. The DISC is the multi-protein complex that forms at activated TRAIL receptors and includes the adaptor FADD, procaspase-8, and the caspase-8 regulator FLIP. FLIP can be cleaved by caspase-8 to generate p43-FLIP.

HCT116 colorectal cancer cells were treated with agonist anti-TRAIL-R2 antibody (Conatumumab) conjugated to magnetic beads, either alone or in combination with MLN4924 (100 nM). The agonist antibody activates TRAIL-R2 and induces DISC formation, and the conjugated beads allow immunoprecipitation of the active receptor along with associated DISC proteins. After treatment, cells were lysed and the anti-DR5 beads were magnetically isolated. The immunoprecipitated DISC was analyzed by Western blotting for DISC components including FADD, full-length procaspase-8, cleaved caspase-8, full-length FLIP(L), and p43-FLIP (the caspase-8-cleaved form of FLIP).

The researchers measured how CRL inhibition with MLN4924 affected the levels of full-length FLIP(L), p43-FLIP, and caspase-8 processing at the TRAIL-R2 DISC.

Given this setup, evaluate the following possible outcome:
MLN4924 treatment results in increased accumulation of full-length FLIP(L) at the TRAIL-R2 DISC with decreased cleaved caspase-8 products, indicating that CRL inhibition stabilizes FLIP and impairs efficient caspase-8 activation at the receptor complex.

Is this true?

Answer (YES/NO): NO